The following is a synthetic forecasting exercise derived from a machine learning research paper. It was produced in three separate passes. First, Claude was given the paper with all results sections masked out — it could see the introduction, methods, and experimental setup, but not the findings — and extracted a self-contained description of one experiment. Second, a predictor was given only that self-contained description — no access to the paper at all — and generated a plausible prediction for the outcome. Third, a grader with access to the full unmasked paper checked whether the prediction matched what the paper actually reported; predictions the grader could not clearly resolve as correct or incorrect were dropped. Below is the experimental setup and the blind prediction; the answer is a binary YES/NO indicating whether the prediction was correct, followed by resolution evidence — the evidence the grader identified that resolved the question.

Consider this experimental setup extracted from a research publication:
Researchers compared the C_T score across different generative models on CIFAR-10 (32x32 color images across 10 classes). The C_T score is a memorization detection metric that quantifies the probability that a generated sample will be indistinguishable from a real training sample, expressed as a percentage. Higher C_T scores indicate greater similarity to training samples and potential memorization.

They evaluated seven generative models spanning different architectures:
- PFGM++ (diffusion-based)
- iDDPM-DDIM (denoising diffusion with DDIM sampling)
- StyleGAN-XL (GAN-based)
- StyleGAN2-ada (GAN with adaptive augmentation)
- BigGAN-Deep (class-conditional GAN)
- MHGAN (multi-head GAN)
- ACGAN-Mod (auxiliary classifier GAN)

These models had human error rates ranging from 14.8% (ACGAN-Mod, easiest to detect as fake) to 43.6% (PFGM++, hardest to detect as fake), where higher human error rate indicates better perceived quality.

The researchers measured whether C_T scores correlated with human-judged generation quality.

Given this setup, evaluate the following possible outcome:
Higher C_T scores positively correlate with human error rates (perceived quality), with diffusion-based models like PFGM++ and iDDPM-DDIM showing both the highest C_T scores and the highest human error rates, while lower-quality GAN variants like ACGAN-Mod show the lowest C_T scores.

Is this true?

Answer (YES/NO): NO